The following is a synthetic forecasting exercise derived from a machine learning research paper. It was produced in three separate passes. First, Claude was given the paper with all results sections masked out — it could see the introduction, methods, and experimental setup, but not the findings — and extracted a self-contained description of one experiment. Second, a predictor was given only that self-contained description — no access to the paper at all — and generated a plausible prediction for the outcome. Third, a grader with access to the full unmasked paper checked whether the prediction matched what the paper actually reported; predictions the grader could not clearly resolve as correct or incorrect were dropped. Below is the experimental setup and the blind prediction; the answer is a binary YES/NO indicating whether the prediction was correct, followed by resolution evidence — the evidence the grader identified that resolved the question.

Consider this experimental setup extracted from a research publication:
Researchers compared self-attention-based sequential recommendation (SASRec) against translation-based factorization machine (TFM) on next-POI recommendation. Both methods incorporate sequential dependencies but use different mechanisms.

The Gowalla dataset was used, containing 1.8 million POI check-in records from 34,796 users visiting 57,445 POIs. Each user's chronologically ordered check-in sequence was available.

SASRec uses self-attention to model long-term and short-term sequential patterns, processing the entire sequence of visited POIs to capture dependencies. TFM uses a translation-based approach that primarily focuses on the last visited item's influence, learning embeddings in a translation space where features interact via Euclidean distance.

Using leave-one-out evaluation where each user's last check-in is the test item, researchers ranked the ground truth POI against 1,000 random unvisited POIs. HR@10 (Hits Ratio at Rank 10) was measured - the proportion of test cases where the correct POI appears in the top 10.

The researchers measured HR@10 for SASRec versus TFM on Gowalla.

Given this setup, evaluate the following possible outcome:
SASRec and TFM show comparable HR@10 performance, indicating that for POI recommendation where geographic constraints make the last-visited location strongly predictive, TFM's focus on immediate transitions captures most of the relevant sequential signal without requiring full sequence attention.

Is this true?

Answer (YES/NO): YES